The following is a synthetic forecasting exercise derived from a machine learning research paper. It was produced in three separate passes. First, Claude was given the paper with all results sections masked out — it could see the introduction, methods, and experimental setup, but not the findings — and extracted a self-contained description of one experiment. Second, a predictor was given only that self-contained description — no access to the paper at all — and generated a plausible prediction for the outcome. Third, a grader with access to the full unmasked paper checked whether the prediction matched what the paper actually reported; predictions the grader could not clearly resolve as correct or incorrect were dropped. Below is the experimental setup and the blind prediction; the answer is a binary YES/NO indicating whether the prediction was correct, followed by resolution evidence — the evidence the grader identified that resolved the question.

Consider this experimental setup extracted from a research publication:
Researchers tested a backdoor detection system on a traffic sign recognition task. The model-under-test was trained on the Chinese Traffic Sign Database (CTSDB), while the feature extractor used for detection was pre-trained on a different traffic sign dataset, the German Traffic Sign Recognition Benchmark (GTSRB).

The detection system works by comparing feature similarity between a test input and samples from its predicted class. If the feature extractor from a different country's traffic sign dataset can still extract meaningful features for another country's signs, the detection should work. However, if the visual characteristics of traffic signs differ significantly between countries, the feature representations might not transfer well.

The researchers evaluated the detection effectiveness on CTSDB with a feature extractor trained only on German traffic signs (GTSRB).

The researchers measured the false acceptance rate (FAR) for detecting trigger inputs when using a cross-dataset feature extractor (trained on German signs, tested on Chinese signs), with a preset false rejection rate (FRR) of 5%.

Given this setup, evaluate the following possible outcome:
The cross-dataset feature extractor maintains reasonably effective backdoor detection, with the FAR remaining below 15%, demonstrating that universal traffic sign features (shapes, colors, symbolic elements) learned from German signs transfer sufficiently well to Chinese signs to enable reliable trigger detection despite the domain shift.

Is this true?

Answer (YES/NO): YES